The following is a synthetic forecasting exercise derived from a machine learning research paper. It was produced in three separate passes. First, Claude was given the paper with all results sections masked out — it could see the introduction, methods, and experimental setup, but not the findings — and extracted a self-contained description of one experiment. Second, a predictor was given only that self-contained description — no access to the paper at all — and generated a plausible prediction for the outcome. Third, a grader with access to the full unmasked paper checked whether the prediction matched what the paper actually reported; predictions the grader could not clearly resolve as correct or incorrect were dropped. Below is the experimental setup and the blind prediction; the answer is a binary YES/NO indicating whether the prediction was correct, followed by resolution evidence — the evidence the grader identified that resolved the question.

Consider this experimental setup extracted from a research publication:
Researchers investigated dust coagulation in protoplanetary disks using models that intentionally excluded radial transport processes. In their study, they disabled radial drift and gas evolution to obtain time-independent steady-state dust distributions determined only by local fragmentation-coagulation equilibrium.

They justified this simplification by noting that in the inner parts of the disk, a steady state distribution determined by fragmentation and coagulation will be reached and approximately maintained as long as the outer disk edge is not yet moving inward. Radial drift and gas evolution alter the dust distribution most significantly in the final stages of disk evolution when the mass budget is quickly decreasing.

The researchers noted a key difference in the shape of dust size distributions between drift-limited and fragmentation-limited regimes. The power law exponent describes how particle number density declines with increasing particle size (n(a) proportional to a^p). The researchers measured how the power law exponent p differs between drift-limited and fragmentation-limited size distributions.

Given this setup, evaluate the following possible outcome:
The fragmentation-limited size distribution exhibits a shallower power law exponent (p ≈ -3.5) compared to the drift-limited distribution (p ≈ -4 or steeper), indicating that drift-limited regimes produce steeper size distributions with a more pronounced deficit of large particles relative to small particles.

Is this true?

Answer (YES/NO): NO